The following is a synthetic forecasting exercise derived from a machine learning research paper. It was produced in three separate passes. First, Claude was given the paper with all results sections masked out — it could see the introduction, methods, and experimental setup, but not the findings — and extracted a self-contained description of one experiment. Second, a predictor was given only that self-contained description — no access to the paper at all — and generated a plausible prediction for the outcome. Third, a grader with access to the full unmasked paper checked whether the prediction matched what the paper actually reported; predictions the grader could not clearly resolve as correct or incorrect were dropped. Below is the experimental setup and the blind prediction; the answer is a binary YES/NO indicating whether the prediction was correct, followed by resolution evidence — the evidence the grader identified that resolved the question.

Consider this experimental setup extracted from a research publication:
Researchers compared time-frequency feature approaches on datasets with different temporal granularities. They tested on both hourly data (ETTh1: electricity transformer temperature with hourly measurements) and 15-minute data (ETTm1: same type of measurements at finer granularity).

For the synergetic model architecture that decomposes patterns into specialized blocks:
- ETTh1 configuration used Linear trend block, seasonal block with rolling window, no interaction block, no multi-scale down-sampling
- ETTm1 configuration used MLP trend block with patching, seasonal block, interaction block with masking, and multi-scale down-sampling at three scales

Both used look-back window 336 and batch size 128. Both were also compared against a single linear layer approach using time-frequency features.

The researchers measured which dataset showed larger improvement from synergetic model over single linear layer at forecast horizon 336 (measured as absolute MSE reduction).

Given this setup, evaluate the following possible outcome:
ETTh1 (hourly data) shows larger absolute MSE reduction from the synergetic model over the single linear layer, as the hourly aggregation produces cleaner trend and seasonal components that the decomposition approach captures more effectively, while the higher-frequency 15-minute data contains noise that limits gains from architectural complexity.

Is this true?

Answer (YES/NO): YES